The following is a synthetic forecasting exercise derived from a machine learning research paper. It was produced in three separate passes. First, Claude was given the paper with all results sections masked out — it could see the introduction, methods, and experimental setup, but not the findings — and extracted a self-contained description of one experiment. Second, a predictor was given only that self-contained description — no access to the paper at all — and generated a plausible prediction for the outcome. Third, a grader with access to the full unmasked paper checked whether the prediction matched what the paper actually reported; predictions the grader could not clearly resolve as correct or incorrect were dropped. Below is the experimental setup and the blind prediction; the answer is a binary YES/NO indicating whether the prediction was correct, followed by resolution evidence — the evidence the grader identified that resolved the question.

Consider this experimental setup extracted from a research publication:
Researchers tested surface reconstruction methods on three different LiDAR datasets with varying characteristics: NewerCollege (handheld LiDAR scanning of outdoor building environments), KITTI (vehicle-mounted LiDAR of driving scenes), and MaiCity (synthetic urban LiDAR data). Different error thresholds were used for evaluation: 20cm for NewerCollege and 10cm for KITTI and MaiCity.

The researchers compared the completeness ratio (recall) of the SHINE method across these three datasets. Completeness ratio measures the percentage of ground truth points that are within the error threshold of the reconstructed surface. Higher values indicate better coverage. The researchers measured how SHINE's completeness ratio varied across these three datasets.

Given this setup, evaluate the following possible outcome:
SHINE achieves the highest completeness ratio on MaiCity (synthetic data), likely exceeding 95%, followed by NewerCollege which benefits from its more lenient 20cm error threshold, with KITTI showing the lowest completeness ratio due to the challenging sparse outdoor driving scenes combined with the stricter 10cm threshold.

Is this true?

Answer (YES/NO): NO